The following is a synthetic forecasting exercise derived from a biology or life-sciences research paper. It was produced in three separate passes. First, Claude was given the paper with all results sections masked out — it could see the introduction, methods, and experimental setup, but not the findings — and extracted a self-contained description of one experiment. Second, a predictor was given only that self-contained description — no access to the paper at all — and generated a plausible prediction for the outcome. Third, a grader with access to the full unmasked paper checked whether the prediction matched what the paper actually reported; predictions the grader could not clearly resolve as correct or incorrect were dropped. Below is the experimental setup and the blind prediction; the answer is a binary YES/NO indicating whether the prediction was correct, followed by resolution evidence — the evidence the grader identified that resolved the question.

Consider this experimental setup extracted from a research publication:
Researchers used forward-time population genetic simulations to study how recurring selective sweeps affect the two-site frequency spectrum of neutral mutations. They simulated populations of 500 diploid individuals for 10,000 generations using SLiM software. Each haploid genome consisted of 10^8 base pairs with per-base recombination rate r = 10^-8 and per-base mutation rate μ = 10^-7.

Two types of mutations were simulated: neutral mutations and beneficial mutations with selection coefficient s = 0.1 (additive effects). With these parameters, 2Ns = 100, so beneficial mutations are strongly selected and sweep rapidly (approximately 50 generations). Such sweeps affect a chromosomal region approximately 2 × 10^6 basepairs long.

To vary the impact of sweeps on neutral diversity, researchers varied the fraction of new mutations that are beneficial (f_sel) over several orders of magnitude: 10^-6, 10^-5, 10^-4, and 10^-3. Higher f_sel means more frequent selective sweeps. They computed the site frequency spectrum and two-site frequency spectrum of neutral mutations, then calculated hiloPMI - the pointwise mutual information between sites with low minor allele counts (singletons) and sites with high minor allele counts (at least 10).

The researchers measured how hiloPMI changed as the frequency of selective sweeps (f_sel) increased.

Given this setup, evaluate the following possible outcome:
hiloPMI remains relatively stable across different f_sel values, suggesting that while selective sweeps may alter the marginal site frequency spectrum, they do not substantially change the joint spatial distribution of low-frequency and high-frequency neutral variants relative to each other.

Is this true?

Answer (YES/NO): NO